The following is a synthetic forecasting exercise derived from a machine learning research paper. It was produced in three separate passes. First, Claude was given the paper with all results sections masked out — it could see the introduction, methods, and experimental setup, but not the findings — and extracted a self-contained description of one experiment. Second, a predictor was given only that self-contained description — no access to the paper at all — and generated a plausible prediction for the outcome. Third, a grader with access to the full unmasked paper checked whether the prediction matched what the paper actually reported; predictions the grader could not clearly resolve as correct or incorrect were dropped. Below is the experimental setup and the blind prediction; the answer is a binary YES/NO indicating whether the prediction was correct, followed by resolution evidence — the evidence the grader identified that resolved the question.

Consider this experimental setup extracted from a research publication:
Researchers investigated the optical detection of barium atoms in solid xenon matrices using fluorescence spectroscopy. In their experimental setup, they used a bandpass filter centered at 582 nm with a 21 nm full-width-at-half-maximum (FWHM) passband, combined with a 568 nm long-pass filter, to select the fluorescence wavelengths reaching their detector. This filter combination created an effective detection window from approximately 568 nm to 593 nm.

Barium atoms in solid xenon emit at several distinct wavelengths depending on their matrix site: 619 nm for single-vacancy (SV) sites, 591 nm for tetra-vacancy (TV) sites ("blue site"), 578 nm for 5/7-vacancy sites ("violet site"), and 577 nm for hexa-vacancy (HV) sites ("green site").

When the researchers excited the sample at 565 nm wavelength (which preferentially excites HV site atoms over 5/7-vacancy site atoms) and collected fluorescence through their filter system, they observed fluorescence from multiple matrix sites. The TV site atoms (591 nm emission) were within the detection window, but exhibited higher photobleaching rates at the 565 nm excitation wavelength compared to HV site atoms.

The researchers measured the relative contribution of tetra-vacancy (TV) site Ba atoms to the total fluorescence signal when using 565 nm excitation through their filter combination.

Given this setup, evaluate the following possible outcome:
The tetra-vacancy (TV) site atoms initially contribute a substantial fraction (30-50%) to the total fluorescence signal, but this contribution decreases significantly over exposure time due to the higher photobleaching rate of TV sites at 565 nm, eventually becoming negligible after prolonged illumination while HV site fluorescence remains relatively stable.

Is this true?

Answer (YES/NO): NO